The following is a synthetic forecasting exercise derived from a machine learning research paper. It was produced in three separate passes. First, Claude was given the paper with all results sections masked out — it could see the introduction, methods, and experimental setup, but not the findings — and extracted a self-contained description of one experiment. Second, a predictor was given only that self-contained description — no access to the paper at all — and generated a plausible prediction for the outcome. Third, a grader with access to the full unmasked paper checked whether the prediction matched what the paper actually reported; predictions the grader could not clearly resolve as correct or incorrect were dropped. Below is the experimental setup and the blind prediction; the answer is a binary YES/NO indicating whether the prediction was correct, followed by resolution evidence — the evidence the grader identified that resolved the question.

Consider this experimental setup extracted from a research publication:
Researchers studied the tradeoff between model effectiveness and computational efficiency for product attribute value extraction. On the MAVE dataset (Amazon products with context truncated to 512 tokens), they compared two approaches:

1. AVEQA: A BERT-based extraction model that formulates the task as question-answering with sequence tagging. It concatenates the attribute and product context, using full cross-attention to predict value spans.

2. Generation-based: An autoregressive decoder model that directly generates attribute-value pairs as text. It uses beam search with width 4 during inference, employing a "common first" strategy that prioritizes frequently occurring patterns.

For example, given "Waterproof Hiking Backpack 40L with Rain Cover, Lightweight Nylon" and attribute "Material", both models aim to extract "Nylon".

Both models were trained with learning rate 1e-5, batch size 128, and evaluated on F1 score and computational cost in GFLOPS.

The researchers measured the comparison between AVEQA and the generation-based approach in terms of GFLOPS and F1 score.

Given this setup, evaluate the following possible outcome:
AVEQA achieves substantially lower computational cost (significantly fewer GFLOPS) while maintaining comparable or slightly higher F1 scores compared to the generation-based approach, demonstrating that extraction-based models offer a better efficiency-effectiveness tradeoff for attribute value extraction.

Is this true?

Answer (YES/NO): NO